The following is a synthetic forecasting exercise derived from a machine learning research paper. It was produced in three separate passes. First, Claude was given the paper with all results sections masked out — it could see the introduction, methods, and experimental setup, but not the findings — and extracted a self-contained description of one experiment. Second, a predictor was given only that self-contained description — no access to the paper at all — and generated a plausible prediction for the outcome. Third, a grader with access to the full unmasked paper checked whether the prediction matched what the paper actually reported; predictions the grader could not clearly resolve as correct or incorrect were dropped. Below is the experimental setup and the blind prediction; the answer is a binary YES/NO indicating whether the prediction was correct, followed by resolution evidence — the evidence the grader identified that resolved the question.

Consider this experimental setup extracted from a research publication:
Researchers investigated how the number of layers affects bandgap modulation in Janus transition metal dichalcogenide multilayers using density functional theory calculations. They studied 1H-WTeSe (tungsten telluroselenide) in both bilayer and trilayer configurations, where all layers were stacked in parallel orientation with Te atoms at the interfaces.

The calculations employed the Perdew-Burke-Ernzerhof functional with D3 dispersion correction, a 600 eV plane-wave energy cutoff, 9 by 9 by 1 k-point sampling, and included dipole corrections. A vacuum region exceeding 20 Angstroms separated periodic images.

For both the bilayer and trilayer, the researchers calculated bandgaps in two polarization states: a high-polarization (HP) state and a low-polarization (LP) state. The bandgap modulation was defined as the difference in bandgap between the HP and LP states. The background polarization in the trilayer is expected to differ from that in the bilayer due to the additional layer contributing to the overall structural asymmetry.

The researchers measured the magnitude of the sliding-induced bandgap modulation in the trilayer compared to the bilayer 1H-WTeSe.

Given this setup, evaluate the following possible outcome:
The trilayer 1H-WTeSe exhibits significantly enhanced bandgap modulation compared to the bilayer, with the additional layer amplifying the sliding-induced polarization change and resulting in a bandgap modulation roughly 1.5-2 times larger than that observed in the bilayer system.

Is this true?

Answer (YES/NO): YES